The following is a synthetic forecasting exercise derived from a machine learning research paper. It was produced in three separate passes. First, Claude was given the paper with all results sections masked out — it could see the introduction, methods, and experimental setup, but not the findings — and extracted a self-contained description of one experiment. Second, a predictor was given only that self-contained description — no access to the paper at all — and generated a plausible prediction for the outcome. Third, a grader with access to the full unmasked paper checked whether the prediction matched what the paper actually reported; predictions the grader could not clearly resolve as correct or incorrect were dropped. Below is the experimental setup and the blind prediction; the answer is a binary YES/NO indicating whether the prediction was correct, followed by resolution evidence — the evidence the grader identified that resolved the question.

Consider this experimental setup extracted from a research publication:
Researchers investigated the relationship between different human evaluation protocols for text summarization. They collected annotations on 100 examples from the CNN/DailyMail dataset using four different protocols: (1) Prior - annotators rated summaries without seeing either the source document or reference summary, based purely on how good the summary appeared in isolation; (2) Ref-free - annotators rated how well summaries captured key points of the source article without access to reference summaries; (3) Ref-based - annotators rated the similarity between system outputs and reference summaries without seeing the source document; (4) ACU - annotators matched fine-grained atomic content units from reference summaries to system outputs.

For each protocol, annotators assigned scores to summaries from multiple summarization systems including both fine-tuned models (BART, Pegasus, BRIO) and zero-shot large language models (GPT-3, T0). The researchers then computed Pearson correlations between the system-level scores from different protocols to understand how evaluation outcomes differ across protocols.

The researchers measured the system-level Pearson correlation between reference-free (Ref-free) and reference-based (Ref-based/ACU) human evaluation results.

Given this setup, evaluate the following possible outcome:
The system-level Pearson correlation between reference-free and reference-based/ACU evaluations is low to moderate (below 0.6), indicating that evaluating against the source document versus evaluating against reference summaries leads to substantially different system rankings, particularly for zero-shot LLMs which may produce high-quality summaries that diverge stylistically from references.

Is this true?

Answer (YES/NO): YES